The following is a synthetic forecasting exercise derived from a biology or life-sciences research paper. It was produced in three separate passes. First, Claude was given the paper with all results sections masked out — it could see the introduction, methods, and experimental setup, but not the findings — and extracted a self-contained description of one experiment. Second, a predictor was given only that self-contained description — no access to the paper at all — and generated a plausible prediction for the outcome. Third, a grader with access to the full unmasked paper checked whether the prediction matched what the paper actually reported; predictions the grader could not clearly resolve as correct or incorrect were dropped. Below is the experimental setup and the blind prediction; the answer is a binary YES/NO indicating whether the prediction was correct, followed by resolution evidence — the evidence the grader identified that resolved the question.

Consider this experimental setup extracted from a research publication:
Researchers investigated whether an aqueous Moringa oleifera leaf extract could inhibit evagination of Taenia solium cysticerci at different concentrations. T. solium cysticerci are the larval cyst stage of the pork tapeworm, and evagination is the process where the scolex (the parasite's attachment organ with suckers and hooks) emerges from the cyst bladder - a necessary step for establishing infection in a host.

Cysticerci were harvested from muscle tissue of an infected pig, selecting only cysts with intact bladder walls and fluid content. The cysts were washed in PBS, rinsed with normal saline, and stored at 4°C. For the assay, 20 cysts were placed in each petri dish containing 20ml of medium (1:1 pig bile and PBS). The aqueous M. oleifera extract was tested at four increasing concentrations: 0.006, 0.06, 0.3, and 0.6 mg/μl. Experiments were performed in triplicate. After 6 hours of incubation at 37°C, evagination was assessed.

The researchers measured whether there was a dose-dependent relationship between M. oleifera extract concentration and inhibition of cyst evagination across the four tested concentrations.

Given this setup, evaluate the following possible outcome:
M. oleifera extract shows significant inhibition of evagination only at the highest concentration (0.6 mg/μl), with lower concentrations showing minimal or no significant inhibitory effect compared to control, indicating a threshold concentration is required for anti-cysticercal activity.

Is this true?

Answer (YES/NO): NO